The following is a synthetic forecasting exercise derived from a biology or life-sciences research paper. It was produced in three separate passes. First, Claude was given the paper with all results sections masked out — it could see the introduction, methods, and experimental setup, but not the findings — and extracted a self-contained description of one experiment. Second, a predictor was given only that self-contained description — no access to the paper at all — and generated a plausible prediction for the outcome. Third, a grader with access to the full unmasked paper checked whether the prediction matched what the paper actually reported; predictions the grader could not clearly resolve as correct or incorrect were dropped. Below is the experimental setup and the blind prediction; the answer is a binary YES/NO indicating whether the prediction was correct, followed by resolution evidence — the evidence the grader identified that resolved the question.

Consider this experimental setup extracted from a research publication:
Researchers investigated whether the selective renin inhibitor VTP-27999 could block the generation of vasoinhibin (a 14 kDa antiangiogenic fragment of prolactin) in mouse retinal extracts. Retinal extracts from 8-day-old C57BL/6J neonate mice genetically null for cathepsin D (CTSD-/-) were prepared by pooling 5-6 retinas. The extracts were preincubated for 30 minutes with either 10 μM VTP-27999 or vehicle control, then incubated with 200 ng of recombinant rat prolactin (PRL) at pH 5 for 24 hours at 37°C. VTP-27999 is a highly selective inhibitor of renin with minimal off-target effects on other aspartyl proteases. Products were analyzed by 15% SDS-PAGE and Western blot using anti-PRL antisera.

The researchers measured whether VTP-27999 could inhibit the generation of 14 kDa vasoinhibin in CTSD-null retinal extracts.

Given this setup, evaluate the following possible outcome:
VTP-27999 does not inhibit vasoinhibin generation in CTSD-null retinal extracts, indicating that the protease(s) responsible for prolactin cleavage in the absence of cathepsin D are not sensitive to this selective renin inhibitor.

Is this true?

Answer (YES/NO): NO